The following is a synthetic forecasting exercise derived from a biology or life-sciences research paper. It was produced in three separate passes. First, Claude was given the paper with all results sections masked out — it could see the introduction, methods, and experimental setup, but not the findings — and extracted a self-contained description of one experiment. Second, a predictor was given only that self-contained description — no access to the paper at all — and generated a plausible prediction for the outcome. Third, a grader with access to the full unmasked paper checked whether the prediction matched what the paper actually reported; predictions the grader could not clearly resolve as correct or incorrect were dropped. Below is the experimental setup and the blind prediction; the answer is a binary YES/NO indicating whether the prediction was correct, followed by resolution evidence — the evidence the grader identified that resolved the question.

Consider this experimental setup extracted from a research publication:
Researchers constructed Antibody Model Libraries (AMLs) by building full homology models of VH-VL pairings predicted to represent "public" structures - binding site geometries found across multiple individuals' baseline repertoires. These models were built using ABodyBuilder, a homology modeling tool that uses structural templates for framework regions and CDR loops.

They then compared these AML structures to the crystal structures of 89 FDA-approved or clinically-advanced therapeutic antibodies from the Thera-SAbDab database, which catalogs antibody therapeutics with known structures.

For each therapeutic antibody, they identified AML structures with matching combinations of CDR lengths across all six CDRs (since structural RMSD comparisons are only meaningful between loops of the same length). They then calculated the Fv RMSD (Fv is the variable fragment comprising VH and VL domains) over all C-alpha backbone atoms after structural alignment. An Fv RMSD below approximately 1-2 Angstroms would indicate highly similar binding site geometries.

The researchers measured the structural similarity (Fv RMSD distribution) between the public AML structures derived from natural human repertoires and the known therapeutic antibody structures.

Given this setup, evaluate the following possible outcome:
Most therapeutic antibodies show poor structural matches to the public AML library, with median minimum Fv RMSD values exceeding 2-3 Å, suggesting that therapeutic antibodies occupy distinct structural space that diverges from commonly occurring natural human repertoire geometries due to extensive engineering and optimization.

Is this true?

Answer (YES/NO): NO